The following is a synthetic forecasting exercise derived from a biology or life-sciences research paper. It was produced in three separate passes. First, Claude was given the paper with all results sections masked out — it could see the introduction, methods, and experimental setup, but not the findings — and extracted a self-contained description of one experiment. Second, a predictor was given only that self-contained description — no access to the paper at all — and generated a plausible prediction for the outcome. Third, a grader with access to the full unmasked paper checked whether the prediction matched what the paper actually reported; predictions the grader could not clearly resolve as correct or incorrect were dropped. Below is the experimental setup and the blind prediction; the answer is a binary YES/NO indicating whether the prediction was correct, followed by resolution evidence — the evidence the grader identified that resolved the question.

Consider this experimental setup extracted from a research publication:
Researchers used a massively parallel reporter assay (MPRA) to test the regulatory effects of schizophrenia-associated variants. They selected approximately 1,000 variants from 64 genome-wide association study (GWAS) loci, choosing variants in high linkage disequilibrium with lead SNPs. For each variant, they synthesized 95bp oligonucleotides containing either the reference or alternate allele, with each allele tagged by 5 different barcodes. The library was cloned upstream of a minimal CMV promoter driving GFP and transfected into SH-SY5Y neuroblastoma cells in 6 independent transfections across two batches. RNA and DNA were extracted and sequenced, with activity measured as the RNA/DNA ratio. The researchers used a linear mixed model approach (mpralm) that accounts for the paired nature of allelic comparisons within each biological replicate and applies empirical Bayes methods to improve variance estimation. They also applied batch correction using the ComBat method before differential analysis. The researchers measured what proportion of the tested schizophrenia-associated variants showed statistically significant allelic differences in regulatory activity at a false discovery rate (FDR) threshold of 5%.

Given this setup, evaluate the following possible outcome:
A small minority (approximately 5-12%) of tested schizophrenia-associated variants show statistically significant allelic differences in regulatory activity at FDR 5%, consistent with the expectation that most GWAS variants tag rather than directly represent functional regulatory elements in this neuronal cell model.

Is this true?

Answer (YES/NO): NO